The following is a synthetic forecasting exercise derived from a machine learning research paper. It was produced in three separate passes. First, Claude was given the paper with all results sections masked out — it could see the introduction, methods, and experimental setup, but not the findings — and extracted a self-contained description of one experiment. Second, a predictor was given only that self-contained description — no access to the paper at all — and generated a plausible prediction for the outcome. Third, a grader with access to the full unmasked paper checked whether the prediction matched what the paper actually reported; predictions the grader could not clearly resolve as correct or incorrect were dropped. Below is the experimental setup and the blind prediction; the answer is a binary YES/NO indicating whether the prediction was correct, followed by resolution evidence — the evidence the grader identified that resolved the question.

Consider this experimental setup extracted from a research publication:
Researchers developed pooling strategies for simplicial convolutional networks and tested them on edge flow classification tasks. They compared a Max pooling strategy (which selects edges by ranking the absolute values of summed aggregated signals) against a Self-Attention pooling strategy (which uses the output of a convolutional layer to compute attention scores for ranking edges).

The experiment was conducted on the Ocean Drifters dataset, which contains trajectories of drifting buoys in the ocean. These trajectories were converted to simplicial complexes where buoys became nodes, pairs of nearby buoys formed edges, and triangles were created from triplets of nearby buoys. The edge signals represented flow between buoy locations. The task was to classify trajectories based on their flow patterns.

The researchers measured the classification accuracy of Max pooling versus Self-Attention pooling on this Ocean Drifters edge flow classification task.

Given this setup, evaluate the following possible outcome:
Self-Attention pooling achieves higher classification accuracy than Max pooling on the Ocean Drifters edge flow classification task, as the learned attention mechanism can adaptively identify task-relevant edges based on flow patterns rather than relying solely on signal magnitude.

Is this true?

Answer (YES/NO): NO